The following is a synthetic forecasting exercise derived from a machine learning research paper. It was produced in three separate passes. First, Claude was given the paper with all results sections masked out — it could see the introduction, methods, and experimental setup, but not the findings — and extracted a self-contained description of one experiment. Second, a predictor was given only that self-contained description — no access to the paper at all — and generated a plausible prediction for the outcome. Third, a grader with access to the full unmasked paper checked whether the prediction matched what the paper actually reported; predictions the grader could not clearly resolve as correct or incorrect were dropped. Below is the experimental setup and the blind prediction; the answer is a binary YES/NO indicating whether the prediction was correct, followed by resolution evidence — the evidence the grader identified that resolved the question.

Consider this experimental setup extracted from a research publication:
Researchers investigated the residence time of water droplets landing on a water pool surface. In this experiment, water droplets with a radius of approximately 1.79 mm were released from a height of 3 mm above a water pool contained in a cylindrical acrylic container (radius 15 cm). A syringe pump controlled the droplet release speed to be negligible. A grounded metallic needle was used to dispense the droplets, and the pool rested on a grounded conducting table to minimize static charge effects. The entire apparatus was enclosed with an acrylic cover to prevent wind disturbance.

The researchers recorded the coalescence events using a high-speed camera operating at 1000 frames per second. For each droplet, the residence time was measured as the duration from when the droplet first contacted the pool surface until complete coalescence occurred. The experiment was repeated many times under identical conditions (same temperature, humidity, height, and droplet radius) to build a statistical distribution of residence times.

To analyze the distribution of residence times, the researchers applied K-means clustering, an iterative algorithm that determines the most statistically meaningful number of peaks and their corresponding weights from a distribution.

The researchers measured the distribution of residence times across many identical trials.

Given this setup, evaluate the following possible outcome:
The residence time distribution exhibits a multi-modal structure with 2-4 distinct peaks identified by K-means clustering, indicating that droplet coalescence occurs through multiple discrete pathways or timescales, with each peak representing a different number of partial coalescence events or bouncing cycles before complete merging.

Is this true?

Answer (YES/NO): NO